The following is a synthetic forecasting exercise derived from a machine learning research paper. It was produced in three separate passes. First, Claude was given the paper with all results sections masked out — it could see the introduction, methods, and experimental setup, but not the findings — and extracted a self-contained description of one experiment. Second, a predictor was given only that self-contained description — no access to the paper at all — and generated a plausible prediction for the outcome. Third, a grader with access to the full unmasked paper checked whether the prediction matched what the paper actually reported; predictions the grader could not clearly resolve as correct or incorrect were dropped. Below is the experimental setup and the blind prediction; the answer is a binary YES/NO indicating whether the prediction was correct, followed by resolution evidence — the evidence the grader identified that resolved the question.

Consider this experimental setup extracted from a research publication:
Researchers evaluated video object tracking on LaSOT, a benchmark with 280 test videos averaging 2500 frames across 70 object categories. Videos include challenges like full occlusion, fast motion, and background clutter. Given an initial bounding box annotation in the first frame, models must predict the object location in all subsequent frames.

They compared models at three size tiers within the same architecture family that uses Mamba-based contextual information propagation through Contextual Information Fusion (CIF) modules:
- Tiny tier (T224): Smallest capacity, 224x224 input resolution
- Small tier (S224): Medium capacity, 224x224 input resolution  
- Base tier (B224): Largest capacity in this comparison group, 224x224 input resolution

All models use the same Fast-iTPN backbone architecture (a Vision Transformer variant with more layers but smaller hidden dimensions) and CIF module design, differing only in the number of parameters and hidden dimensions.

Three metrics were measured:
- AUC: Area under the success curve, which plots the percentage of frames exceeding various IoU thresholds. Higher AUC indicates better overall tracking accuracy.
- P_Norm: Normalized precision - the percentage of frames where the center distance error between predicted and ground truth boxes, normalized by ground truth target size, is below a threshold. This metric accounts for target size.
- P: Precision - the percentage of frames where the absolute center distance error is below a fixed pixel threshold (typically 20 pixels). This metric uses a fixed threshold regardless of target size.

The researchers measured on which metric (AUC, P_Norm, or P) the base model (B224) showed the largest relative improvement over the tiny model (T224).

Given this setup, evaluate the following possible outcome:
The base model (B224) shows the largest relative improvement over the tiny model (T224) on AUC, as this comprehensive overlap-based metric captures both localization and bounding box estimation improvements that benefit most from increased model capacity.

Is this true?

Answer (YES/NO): NO